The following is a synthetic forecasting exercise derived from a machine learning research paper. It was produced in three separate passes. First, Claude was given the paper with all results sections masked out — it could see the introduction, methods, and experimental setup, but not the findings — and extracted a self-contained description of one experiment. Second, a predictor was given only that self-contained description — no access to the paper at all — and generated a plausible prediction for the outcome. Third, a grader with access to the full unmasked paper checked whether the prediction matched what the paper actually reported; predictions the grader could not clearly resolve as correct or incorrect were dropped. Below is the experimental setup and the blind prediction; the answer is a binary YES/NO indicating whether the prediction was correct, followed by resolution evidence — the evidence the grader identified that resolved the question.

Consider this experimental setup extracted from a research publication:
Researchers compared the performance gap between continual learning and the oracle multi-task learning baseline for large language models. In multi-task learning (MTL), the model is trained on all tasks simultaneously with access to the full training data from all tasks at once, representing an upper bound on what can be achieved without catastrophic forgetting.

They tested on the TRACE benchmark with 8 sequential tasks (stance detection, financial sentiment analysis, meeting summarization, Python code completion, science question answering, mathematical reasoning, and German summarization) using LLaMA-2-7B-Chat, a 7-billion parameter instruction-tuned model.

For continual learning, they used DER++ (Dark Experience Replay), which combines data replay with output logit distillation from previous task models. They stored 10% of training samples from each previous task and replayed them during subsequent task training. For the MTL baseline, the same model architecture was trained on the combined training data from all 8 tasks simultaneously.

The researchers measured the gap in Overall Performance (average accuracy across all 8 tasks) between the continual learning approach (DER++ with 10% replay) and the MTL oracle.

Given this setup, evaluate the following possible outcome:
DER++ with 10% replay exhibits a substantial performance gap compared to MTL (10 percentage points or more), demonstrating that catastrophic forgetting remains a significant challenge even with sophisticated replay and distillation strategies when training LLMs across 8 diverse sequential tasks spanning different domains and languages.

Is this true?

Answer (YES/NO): NO